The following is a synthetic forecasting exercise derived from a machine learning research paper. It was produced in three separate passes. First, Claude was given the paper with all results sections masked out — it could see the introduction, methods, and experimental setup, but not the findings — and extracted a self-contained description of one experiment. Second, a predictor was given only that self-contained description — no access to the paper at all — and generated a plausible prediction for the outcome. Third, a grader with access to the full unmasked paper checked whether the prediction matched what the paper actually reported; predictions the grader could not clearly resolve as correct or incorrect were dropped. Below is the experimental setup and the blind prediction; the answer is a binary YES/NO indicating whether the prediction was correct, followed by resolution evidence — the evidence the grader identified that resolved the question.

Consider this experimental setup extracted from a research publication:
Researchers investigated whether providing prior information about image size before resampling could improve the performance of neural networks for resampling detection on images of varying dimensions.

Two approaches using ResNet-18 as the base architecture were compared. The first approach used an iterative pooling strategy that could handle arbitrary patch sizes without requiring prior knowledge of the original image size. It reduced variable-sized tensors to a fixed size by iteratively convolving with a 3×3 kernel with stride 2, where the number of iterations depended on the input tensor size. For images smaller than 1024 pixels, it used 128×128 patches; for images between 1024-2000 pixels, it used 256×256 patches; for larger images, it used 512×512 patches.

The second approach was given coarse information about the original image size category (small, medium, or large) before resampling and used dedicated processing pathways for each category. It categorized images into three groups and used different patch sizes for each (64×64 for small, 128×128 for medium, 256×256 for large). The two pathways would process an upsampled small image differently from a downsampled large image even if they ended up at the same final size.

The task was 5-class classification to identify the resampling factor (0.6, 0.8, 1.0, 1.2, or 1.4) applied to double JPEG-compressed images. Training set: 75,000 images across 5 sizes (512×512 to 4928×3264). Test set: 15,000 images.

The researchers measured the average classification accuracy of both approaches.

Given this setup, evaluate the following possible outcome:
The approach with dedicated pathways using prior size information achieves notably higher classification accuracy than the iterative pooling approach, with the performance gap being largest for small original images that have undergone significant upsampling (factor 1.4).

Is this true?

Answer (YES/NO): NO